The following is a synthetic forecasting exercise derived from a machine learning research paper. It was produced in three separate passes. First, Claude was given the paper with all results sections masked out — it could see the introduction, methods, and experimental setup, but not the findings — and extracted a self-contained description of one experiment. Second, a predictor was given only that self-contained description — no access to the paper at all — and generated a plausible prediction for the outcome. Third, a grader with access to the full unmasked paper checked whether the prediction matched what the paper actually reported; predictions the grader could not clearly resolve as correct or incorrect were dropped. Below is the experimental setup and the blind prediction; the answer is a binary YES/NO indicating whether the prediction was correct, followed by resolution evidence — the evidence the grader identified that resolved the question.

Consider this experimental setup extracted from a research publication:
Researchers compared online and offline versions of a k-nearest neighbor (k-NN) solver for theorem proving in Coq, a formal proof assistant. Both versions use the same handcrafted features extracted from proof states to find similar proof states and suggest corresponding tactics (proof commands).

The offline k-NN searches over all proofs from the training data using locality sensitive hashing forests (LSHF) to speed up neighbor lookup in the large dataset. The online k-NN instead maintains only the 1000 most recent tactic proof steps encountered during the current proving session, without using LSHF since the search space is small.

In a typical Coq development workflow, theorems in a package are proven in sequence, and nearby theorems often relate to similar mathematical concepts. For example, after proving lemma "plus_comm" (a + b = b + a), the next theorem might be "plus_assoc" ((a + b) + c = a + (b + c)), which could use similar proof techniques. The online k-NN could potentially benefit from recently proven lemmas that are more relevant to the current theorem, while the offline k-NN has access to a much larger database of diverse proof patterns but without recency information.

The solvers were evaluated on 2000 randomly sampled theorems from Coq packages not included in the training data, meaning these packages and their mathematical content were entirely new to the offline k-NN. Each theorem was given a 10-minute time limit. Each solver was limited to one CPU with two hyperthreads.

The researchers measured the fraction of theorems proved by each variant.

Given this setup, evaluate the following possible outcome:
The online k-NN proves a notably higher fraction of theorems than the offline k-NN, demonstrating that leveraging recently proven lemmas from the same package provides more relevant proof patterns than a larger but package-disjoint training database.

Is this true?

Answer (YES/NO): YES